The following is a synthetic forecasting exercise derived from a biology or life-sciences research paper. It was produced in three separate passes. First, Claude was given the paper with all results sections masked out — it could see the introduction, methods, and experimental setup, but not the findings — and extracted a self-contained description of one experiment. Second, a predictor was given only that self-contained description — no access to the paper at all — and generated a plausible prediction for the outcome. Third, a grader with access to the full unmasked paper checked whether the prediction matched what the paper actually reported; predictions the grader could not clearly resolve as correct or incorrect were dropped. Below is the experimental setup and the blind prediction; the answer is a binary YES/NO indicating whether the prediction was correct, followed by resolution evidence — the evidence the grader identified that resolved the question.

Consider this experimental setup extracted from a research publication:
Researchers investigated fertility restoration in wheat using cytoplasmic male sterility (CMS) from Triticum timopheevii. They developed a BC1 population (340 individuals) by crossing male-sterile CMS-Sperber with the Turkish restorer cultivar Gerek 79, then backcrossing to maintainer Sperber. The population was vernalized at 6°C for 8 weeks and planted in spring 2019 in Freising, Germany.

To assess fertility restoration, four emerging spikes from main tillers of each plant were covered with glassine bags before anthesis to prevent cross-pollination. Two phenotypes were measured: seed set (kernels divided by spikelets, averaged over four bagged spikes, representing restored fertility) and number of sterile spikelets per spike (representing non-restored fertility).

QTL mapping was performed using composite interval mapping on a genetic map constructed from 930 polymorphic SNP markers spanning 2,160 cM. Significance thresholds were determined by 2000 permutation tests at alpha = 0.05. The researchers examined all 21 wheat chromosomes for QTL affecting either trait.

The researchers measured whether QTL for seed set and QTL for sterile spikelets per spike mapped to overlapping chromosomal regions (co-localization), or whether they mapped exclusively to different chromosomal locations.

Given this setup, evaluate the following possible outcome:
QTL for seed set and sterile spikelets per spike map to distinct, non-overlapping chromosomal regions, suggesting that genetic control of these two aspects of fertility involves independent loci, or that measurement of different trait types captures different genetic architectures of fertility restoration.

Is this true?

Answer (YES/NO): NO